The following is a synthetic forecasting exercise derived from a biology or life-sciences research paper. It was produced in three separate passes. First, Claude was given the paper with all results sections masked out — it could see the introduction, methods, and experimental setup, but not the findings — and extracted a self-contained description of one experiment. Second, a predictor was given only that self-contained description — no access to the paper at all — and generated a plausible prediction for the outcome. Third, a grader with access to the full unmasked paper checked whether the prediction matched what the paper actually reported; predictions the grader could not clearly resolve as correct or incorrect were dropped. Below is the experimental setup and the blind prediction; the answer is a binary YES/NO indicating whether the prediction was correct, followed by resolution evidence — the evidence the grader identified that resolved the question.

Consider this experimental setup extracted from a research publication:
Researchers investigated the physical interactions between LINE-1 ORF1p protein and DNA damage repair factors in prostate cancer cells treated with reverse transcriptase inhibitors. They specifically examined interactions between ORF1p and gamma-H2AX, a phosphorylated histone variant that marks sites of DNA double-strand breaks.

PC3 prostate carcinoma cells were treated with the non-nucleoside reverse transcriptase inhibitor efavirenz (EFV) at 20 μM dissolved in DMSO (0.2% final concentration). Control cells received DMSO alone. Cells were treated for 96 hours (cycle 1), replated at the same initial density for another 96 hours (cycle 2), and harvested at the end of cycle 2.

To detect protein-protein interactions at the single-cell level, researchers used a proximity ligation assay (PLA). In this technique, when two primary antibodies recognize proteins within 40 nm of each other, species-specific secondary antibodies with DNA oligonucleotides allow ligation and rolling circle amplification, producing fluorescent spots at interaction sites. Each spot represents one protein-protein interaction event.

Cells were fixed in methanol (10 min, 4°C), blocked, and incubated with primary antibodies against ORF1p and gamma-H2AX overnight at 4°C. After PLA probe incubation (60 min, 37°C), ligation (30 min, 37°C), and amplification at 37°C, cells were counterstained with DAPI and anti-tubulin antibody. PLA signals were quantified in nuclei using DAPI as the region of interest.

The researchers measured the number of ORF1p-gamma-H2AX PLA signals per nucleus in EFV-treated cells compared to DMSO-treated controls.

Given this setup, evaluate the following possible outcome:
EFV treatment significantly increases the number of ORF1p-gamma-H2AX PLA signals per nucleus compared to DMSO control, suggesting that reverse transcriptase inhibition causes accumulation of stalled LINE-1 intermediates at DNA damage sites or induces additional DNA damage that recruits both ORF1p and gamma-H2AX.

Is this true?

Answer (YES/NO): YES